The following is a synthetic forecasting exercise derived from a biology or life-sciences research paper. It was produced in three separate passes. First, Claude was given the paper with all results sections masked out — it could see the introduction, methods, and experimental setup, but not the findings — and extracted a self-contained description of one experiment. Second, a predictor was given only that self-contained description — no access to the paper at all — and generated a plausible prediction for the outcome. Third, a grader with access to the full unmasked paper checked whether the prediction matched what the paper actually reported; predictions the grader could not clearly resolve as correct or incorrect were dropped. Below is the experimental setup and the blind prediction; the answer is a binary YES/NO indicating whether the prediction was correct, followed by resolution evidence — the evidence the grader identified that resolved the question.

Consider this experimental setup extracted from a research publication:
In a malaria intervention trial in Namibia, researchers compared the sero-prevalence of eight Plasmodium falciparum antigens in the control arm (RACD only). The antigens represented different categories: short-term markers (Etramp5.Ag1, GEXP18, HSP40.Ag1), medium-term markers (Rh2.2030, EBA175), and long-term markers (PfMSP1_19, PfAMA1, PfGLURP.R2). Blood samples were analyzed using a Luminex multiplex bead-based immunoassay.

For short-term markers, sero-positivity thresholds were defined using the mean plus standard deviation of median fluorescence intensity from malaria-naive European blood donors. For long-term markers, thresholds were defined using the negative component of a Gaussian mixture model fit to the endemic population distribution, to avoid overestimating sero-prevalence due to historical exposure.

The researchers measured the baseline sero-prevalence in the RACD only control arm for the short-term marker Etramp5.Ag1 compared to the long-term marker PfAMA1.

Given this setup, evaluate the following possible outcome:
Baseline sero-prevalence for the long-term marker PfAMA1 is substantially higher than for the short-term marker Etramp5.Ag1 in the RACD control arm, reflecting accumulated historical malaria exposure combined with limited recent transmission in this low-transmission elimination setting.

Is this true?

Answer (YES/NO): YES